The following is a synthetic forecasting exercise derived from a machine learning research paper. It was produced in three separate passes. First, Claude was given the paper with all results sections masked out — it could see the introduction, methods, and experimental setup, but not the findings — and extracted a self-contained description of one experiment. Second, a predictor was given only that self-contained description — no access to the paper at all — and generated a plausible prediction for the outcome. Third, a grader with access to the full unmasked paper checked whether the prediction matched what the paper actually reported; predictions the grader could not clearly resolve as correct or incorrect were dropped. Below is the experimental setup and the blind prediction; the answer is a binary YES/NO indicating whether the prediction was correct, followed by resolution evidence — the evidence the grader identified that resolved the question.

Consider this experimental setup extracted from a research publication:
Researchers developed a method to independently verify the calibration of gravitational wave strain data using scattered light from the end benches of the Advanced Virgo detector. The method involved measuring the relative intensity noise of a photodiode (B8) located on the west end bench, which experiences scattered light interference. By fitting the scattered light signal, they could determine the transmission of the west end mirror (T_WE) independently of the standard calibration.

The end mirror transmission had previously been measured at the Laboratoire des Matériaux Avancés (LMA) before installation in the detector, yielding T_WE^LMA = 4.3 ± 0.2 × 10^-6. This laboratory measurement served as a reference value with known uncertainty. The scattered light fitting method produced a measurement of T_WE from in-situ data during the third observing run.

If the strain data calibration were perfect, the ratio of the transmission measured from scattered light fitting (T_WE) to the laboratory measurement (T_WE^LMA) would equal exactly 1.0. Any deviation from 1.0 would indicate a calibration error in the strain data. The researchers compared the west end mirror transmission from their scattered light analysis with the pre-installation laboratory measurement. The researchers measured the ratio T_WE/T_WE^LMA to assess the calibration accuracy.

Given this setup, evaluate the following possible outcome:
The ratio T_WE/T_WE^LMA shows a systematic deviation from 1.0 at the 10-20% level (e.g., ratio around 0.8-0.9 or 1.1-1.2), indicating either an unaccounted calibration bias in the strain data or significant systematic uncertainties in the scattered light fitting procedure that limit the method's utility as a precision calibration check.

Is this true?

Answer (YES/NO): NO